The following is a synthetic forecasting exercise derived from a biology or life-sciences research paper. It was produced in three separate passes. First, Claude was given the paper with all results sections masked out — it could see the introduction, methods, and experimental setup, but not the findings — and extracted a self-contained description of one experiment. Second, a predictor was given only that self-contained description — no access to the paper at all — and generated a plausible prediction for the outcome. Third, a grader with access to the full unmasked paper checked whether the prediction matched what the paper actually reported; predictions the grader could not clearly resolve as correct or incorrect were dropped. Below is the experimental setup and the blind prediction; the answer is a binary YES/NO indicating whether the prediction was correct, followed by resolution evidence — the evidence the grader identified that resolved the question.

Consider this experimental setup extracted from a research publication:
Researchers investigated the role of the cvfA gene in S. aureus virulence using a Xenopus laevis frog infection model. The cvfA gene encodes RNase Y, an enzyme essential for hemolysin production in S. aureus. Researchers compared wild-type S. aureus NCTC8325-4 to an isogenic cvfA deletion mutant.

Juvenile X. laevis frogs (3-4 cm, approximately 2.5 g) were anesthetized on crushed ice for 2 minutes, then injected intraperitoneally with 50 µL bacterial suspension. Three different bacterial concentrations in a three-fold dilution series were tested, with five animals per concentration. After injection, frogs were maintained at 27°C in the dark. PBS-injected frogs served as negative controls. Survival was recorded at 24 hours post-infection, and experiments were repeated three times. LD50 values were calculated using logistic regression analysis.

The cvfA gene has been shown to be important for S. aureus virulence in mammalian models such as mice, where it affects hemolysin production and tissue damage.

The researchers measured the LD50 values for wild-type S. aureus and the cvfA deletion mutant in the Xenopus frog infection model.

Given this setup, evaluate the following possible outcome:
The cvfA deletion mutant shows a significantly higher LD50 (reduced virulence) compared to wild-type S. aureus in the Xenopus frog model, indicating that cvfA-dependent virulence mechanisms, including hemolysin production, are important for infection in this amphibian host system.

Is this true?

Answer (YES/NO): YES